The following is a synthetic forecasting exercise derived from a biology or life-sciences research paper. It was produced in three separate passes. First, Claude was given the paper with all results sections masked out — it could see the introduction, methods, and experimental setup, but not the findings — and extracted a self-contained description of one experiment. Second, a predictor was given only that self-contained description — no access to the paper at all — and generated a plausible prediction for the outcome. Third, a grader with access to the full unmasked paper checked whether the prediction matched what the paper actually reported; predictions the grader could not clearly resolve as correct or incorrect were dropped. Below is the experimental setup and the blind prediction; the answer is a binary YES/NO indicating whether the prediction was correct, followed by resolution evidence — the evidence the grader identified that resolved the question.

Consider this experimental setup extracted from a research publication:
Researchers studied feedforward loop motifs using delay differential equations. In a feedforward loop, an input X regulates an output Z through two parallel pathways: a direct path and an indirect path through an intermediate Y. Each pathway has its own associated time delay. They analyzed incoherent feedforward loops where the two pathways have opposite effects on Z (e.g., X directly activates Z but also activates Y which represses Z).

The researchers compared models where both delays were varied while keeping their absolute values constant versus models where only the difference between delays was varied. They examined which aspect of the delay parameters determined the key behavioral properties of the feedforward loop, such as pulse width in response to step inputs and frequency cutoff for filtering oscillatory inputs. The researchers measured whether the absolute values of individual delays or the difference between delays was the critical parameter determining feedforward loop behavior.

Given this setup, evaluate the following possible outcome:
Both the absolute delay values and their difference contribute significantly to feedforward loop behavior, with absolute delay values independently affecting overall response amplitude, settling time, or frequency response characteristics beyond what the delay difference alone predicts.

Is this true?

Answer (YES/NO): NO